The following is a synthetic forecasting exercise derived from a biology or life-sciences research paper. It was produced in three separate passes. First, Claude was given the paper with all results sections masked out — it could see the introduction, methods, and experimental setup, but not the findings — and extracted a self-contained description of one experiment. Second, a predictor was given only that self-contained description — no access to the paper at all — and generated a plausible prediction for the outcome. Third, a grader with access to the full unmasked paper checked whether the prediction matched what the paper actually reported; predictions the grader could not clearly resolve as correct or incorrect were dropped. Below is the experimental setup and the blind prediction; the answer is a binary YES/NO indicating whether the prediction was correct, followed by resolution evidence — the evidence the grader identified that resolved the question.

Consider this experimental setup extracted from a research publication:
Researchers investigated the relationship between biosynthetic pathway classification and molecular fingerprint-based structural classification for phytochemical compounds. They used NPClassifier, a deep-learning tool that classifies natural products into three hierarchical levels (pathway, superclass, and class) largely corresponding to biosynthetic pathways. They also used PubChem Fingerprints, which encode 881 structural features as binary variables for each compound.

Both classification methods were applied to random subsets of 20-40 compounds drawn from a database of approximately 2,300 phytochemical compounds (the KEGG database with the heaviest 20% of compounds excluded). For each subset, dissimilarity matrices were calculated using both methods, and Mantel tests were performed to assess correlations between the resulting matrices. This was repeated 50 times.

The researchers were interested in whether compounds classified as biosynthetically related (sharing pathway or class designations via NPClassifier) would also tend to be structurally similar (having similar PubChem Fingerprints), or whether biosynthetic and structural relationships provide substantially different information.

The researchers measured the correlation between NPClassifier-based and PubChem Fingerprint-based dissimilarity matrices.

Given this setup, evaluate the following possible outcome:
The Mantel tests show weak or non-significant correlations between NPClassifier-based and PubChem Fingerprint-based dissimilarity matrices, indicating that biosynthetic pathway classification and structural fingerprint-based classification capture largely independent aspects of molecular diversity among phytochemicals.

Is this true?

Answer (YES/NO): NO